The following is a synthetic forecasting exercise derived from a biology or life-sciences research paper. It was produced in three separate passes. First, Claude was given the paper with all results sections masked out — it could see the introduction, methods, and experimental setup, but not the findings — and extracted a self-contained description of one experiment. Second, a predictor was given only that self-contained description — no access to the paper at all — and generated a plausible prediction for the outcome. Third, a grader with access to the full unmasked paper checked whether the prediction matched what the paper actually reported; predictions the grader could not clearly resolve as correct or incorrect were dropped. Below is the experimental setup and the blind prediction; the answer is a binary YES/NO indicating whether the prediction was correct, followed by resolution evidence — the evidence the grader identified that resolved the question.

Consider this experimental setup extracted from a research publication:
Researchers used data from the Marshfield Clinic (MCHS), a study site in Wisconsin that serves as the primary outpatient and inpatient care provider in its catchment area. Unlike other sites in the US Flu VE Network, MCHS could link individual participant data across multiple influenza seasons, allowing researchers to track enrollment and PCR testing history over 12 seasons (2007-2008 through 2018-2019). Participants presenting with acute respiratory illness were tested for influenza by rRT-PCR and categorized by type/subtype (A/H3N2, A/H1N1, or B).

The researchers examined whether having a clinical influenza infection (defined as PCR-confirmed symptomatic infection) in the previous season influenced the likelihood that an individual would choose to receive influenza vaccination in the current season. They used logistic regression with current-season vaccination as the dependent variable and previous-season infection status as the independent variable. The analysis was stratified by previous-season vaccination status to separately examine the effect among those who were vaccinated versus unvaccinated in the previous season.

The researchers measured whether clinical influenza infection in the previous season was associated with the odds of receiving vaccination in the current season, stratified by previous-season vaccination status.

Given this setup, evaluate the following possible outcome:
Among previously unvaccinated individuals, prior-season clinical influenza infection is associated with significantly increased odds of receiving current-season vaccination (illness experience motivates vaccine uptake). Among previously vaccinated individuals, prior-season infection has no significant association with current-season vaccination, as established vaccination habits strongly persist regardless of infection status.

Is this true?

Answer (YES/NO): YES